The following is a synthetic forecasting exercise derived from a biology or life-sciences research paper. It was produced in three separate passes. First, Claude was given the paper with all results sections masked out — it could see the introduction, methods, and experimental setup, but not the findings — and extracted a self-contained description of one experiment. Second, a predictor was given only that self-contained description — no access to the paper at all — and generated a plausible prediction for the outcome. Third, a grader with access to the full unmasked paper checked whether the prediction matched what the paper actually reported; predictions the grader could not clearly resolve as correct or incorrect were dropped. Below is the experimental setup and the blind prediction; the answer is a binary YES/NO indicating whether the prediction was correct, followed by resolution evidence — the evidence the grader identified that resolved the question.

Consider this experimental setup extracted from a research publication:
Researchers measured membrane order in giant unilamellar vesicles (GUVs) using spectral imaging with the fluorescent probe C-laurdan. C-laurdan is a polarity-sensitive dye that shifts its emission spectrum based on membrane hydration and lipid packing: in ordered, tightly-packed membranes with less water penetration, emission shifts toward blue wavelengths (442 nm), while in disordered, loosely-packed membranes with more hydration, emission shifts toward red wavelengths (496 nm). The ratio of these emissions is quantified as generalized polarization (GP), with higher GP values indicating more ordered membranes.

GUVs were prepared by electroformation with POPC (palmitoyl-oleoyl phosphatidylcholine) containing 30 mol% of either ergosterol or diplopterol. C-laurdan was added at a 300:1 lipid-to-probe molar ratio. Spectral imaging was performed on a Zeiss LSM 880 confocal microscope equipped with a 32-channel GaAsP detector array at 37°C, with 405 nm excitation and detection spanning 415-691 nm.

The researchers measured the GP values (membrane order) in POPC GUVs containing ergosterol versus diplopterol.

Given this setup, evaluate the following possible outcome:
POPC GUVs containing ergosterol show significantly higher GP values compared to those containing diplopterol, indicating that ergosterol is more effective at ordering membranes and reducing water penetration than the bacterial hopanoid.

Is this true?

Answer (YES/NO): YES